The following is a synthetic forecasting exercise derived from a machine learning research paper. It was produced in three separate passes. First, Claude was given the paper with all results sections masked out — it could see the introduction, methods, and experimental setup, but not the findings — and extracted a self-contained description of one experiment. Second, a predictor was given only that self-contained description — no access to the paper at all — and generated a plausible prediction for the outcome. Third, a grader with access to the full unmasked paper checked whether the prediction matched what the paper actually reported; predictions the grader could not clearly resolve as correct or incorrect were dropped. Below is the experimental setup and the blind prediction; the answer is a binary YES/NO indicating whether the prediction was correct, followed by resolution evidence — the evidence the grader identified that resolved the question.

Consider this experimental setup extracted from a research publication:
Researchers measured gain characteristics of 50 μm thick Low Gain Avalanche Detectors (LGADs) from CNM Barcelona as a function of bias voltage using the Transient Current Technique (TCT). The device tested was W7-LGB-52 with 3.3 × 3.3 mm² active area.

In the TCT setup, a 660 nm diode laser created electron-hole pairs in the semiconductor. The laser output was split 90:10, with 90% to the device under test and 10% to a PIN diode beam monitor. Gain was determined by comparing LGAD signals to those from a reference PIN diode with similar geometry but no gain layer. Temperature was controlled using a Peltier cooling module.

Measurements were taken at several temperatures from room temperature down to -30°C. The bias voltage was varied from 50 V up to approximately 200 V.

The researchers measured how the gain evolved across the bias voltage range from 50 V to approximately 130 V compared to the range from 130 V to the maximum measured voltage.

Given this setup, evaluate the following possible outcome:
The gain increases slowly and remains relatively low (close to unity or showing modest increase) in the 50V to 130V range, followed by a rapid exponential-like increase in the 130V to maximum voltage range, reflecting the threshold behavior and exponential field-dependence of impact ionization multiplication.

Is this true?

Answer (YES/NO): NO